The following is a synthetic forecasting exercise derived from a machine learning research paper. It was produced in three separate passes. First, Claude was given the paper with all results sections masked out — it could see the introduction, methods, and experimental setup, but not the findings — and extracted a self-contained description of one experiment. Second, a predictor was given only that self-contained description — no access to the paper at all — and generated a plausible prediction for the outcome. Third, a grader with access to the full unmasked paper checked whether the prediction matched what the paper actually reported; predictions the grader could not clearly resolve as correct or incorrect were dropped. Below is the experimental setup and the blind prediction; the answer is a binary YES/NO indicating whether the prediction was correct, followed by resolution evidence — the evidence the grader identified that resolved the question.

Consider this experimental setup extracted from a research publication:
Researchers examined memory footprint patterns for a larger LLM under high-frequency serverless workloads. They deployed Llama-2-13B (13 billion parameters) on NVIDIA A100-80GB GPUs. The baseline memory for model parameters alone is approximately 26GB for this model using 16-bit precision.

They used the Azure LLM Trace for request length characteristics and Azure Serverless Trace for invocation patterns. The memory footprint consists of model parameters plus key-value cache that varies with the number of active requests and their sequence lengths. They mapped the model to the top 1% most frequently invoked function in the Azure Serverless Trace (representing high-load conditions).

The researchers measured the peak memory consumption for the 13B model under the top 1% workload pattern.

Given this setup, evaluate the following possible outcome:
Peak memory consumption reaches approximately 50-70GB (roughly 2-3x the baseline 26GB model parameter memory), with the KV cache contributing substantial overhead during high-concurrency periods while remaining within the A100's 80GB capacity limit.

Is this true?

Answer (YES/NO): NO